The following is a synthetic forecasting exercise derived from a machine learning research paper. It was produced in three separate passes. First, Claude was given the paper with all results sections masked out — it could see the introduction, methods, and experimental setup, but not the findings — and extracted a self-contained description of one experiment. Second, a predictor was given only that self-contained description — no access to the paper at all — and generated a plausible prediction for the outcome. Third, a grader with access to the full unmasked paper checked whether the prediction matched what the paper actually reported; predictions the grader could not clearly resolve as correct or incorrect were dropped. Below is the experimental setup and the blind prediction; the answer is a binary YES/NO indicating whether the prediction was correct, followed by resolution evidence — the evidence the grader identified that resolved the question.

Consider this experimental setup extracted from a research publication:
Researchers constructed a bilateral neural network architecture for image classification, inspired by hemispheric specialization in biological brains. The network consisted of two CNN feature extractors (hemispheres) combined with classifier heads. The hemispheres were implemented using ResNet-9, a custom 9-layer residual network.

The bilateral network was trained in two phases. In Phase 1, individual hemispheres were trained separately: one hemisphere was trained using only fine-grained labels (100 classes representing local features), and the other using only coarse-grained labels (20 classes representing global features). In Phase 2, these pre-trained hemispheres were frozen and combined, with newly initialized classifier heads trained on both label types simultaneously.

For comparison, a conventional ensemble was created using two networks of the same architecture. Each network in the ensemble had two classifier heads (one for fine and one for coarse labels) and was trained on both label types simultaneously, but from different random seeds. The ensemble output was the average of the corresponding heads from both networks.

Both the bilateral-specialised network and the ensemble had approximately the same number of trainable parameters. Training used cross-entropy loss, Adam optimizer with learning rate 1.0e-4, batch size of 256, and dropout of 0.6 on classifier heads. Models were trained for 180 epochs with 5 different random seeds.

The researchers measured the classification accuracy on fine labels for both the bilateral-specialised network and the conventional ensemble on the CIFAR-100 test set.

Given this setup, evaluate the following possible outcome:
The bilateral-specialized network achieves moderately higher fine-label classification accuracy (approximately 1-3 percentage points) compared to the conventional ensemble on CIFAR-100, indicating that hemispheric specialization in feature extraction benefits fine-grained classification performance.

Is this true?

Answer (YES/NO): NO